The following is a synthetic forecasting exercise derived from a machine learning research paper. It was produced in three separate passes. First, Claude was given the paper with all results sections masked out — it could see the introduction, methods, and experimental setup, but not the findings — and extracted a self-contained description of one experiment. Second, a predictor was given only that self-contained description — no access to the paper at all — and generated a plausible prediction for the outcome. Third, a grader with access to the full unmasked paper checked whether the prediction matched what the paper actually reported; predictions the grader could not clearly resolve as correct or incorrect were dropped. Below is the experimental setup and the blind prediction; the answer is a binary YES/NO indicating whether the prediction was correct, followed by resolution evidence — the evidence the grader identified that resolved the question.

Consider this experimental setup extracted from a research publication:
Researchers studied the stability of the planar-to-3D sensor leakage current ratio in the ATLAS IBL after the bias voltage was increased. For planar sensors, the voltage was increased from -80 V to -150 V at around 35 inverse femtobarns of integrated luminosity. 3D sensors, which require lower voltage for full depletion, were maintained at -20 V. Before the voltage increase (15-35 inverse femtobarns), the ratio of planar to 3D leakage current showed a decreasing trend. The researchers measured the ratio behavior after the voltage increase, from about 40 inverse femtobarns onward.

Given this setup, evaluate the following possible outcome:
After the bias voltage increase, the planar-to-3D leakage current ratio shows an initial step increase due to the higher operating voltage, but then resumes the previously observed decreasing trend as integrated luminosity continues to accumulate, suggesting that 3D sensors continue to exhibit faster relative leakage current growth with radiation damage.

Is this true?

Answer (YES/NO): NO